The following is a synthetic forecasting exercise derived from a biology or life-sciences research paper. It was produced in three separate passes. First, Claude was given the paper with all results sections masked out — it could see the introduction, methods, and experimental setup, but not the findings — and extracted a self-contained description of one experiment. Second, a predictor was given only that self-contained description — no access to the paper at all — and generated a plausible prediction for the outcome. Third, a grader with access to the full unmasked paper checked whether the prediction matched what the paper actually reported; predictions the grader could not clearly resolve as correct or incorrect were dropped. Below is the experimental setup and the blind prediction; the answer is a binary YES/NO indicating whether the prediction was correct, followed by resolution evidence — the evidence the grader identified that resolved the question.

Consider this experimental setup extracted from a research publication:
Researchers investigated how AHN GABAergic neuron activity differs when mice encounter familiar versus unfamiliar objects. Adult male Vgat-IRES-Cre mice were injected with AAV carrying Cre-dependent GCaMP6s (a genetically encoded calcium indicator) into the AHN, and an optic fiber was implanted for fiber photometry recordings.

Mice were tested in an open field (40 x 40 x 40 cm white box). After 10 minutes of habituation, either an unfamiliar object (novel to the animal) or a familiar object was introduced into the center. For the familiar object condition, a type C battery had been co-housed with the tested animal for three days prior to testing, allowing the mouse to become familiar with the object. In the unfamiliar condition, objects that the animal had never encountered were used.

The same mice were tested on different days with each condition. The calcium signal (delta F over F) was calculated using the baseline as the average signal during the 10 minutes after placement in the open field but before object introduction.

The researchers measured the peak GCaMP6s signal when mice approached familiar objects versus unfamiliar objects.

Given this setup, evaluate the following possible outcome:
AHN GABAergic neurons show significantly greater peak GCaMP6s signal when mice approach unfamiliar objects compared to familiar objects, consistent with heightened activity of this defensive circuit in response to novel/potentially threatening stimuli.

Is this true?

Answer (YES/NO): YES